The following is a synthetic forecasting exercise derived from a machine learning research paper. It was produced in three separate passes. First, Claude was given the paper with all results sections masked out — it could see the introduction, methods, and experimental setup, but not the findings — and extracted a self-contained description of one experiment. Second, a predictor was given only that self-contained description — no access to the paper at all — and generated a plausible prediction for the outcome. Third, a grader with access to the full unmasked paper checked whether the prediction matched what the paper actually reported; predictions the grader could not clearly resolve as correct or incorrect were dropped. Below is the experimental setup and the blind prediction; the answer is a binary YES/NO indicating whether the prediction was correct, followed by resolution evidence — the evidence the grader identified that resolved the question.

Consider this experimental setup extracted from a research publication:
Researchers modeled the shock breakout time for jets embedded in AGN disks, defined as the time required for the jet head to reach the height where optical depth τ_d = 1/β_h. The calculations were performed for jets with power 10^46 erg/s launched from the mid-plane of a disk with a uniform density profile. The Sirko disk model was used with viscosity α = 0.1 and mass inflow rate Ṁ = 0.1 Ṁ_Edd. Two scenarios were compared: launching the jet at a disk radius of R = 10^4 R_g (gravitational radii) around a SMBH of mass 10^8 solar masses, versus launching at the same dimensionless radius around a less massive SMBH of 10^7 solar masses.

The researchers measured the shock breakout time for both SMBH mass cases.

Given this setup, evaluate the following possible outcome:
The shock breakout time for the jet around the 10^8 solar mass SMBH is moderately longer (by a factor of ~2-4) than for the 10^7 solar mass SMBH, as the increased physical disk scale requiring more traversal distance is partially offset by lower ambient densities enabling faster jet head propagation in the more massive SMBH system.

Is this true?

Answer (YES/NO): NO